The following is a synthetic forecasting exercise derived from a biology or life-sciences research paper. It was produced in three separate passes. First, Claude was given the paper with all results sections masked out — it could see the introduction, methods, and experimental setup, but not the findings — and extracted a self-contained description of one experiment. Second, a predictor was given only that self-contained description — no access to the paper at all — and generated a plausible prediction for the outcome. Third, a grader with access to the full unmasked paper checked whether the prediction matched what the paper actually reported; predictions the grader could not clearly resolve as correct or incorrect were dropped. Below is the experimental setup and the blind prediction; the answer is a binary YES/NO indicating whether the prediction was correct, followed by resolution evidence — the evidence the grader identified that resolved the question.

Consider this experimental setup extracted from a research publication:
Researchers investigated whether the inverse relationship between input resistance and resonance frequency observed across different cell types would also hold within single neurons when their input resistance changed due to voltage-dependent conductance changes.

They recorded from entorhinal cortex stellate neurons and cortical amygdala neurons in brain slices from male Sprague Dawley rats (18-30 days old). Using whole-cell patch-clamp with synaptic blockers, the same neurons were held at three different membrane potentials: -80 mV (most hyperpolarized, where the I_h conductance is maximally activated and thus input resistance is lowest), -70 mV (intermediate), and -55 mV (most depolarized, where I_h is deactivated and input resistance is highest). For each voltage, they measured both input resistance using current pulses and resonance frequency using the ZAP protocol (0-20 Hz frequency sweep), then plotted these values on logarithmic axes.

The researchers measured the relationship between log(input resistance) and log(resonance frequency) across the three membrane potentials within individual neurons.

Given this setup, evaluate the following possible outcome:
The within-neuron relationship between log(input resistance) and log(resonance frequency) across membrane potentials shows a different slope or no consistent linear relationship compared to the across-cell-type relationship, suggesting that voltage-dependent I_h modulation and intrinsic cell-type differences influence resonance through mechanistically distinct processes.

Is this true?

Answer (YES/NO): NO